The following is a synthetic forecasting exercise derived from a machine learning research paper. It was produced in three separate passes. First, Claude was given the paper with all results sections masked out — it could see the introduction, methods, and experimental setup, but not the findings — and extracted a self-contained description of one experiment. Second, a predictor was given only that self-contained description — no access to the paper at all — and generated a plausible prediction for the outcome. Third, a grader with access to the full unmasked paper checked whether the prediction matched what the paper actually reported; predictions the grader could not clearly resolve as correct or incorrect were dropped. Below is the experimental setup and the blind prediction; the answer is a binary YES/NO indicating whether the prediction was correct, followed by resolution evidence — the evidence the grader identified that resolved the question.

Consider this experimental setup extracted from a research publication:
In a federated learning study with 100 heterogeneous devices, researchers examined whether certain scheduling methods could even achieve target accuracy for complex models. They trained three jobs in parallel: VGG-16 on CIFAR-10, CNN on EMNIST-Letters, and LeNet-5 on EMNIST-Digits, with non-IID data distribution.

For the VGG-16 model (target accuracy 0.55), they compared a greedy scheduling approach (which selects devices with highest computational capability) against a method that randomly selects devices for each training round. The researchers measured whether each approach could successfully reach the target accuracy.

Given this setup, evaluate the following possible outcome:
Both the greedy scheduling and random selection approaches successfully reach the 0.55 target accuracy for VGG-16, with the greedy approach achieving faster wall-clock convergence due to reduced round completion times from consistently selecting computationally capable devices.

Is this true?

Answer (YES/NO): NO